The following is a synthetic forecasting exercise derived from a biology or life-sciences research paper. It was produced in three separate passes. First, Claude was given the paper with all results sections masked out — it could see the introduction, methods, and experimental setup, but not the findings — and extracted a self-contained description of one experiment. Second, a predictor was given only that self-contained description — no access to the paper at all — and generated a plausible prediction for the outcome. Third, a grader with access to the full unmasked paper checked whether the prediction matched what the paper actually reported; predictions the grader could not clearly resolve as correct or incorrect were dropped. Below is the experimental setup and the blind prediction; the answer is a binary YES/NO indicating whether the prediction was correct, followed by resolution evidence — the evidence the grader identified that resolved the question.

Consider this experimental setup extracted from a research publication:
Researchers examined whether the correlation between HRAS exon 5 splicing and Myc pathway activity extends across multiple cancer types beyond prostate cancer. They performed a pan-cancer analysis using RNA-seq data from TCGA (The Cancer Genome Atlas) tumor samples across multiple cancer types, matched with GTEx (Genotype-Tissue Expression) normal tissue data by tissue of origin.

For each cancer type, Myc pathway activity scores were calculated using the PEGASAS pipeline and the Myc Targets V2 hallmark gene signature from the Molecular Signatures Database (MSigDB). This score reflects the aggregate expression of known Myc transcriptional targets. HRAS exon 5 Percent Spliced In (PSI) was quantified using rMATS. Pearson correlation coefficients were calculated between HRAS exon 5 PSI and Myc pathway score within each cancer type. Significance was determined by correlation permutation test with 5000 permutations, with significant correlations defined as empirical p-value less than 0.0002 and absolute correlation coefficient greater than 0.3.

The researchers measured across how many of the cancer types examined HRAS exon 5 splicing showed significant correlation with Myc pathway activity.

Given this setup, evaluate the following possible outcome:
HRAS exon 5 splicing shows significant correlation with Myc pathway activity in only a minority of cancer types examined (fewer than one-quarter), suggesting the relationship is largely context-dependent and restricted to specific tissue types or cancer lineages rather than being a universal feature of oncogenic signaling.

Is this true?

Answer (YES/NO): NO